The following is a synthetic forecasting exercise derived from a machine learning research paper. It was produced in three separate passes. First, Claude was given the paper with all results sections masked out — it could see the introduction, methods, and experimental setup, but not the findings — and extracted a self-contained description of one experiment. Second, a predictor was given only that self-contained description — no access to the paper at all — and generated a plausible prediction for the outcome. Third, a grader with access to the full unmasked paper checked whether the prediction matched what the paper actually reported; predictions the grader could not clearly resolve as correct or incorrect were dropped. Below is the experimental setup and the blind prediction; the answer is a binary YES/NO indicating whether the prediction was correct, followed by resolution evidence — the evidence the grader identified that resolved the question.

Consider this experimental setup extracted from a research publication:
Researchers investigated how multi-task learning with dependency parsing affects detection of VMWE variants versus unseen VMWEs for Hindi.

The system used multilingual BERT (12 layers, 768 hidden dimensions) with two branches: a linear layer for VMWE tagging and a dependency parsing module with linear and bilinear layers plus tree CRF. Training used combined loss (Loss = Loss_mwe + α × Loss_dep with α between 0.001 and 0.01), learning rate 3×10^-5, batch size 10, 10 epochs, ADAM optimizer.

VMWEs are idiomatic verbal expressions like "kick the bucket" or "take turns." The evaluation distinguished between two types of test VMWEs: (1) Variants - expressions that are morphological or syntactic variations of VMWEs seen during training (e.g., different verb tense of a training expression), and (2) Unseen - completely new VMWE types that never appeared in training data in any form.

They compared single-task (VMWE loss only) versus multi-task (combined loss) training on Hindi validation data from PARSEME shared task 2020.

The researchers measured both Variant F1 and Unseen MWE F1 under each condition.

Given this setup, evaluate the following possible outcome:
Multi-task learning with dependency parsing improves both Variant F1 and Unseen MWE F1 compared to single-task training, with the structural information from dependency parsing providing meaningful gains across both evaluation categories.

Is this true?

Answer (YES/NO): NO